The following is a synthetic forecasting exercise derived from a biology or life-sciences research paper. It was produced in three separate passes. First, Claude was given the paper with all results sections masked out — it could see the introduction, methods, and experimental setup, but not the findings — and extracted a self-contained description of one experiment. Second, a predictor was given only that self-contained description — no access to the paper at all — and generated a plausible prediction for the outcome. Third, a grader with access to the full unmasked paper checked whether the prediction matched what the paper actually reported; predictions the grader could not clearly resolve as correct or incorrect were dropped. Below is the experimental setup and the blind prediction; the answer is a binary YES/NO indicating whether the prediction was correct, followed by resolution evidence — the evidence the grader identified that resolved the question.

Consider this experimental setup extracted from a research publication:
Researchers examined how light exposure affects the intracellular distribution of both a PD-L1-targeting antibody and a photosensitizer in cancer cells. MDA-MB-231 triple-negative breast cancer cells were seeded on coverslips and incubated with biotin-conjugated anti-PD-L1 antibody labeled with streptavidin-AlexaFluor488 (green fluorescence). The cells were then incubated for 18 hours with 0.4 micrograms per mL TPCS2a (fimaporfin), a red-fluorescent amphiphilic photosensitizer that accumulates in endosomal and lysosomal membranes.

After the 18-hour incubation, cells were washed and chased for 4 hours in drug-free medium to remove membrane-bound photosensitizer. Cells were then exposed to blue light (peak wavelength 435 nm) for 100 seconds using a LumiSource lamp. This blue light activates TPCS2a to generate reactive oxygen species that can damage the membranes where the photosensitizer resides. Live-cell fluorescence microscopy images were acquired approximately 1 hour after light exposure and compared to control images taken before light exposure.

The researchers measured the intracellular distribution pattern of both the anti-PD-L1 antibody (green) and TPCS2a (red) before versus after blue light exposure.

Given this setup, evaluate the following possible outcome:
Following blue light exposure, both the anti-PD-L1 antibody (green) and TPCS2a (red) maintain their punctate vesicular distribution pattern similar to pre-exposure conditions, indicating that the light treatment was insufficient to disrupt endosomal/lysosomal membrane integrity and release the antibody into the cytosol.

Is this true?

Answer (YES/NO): NO